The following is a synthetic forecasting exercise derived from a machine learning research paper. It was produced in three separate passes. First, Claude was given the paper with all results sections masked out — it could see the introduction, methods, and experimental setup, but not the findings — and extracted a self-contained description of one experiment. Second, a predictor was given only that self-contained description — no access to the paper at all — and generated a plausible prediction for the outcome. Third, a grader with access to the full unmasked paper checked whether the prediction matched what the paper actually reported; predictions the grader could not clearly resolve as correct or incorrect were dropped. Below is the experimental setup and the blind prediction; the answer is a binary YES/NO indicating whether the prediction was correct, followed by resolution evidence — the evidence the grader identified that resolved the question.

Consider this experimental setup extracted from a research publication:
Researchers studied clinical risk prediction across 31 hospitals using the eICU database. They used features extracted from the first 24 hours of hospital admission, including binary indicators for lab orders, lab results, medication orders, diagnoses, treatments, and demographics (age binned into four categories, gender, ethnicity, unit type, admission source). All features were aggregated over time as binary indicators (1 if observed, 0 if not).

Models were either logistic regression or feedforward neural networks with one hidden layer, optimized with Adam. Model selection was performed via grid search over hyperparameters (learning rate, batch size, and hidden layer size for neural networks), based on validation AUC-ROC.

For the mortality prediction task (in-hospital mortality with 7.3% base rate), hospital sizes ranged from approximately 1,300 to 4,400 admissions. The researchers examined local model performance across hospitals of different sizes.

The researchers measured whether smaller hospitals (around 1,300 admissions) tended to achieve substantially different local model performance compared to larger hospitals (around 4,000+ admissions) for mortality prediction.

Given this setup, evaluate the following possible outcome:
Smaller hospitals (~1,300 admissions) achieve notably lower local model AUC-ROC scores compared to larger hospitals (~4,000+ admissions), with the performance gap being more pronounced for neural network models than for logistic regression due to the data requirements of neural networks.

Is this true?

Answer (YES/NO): NO